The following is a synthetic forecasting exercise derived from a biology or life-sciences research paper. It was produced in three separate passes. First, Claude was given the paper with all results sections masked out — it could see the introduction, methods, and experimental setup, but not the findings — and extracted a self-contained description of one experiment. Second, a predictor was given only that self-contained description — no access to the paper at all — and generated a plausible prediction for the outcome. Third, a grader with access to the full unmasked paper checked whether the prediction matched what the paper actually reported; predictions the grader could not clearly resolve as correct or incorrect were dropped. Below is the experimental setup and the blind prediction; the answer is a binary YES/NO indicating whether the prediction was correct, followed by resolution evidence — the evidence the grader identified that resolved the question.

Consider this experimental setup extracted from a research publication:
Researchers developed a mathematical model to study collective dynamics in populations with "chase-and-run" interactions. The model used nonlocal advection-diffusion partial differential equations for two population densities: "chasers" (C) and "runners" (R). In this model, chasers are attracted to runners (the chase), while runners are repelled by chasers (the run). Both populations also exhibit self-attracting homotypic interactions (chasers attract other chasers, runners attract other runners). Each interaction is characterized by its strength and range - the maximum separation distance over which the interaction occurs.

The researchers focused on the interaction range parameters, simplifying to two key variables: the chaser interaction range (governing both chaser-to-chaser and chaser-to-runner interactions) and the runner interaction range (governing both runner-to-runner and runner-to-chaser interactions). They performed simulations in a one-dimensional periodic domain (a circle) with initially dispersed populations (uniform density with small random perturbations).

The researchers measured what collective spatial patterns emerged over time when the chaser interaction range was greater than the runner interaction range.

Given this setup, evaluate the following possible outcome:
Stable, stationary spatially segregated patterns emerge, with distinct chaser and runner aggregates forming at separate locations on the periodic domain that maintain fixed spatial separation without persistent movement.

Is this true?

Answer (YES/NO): NO